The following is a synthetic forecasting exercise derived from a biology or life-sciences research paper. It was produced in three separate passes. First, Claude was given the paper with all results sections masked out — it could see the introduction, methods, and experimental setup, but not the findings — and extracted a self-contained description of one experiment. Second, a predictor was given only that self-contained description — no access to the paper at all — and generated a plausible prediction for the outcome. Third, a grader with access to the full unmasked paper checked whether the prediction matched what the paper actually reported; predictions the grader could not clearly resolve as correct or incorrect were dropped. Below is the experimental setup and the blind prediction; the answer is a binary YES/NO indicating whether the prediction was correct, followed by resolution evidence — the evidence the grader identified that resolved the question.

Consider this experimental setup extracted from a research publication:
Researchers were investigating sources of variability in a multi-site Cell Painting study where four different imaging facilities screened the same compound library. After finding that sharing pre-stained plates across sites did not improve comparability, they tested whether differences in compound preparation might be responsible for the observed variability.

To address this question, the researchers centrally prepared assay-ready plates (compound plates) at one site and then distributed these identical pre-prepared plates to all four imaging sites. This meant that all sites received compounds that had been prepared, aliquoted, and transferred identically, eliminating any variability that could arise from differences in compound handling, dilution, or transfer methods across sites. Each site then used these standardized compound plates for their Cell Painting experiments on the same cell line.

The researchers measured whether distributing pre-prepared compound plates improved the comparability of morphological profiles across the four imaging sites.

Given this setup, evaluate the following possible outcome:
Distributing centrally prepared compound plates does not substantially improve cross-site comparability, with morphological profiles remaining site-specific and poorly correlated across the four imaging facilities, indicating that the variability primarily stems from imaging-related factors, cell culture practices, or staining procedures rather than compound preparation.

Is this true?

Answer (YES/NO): NO